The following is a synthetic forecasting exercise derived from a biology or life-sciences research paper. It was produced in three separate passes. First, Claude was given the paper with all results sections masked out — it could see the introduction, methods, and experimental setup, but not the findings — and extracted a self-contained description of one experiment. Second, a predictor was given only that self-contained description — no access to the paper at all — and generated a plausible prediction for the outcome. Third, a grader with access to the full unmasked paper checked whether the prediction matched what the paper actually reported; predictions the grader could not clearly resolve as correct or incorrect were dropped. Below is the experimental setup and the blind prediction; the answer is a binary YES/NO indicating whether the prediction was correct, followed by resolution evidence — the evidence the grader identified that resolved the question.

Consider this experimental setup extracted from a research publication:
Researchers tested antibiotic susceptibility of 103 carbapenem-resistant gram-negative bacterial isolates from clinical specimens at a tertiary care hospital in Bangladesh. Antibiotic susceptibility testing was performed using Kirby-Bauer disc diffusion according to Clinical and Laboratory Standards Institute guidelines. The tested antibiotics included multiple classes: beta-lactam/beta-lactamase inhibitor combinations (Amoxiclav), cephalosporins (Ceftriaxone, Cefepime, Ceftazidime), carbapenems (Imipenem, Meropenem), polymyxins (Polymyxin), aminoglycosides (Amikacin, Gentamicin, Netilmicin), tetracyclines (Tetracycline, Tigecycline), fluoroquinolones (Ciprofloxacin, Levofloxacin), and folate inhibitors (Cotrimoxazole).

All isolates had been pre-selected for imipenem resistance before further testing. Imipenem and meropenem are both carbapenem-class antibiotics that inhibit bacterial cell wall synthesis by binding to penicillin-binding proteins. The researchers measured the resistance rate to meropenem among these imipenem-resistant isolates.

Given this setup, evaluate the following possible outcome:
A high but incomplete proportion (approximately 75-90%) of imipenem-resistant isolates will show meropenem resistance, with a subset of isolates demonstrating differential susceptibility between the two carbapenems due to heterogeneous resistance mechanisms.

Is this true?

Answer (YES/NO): NO